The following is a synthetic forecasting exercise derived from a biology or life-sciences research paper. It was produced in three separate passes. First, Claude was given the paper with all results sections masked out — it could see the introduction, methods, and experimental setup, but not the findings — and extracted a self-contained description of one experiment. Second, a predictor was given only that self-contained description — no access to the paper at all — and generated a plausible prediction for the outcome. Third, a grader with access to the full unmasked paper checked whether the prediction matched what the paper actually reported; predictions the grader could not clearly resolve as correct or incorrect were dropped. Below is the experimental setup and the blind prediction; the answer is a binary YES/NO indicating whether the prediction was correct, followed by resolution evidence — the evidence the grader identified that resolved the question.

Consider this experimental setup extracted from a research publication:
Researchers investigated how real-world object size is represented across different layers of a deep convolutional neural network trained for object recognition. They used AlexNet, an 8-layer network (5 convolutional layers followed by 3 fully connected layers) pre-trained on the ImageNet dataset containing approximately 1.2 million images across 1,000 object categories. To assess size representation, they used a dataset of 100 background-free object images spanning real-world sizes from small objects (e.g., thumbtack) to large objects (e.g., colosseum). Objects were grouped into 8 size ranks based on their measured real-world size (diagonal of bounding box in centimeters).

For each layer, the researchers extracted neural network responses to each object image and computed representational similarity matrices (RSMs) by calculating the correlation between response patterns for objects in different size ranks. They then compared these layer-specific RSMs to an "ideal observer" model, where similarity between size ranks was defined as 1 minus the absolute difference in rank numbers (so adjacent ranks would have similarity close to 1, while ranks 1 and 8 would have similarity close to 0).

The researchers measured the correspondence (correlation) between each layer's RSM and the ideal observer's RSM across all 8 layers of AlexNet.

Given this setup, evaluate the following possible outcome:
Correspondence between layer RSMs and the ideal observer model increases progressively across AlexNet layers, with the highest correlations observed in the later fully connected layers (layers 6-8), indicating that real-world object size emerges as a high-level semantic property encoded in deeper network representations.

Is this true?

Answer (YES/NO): NO